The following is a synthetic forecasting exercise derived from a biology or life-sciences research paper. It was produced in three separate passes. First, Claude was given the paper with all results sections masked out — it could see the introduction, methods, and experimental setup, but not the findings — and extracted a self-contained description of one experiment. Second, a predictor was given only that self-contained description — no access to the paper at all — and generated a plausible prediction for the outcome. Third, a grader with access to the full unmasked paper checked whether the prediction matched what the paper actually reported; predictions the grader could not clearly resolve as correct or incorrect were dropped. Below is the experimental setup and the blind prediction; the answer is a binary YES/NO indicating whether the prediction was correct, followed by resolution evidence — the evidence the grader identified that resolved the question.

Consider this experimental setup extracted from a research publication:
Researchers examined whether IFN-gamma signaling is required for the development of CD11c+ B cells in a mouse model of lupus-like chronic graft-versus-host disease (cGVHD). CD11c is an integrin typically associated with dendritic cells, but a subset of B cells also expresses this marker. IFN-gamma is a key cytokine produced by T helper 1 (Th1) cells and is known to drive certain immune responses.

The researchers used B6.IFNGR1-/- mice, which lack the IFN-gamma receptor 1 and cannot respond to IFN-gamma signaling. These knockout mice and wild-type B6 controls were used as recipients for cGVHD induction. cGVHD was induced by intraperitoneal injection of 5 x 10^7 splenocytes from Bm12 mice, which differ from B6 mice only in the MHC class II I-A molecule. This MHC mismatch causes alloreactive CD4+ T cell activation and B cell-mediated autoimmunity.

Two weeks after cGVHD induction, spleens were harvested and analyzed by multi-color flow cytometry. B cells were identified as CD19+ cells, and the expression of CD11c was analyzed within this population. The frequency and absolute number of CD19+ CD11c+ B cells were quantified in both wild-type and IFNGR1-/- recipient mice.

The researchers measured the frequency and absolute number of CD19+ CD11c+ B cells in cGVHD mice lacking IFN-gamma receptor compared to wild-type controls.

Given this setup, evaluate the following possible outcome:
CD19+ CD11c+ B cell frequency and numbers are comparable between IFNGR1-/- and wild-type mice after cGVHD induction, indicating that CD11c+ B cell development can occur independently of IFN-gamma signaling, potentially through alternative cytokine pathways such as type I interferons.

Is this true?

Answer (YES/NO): NO